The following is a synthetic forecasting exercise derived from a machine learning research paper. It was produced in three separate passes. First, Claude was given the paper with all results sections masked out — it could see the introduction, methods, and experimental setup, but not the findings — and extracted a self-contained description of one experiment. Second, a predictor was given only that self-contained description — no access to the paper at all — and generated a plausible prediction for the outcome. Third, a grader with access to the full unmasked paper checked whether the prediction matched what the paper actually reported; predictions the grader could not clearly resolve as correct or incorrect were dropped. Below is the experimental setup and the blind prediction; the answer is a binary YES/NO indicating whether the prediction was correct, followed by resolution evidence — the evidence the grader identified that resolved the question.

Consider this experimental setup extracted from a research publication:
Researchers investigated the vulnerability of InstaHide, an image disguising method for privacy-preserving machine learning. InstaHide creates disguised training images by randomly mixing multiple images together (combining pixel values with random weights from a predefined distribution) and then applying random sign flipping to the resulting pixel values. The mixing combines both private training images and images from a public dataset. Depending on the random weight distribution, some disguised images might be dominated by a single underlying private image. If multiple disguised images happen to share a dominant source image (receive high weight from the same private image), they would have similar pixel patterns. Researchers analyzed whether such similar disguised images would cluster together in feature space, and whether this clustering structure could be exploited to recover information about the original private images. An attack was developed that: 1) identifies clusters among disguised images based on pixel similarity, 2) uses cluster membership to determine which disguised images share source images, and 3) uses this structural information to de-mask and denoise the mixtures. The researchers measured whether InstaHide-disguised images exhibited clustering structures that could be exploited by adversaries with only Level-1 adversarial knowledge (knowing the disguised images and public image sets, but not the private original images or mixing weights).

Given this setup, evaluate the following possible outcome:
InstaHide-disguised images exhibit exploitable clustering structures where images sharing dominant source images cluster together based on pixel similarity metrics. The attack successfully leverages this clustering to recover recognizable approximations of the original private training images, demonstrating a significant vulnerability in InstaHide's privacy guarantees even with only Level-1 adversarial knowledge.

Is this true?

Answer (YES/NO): YES